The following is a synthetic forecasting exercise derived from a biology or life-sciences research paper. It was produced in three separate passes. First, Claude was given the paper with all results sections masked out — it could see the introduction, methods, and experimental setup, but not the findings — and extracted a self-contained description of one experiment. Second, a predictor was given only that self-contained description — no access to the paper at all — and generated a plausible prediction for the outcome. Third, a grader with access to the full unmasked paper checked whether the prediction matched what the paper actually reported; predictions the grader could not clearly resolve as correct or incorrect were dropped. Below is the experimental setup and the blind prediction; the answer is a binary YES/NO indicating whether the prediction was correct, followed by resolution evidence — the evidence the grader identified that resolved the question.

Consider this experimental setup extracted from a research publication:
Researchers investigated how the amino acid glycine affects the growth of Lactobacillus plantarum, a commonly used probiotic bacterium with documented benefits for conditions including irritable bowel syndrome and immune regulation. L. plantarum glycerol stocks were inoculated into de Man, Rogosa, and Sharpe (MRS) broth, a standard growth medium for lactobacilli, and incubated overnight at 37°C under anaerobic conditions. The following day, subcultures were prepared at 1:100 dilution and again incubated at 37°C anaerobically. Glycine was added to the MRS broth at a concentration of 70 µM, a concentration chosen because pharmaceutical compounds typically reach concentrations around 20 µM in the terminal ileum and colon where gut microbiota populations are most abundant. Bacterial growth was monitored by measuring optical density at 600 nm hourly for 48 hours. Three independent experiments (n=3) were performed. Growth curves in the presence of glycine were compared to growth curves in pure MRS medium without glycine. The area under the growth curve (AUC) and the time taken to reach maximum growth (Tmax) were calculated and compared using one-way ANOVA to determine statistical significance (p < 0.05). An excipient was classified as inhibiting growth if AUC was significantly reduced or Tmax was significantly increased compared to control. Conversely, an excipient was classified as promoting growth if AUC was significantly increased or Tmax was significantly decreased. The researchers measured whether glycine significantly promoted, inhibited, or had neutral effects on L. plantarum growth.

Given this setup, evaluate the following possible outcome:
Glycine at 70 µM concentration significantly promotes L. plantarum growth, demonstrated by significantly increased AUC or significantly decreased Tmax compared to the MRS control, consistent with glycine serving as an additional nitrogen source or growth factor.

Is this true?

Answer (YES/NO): NO